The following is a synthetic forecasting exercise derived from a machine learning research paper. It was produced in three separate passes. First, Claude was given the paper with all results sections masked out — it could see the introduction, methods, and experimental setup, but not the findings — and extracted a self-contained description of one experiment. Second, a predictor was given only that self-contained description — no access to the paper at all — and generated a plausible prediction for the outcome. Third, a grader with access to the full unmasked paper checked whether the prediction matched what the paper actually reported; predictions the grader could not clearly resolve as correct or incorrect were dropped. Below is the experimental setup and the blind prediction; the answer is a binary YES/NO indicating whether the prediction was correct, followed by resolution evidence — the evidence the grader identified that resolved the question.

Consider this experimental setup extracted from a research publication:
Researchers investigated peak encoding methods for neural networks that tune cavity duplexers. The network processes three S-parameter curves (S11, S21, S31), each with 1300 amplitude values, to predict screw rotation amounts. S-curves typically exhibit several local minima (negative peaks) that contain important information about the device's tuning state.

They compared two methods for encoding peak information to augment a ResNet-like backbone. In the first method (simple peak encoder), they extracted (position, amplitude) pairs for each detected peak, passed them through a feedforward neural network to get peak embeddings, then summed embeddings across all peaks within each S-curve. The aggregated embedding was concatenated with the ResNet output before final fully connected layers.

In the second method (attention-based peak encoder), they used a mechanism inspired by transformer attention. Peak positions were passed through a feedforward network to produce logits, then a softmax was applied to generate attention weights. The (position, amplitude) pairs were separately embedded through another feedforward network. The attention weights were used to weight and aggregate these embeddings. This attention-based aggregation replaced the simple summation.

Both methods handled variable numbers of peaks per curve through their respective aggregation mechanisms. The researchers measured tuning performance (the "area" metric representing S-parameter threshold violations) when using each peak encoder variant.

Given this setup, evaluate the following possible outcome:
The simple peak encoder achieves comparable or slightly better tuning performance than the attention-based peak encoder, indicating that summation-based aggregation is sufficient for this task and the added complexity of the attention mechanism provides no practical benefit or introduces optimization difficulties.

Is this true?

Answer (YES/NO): NO